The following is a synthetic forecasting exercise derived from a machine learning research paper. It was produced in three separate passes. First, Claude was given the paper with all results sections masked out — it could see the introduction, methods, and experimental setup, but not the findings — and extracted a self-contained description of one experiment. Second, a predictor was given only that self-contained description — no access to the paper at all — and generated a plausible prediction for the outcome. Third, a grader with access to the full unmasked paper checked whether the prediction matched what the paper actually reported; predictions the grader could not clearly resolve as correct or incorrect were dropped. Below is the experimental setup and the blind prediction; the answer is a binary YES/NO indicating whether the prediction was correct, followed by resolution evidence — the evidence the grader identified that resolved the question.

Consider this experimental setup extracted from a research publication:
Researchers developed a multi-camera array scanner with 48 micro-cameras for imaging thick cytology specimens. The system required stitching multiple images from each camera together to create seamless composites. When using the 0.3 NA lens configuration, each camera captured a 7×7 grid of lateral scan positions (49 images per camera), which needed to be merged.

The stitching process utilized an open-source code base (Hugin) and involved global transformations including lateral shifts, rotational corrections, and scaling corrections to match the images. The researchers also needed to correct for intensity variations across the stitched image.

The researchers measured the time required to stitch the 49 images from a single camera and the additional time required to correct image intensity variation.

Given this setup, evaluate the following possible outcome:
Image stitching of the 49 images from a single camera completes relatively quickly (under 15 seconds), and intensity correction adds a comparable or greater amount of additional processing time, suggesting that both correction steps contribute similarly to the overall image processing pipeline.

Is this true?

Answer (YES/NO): NO